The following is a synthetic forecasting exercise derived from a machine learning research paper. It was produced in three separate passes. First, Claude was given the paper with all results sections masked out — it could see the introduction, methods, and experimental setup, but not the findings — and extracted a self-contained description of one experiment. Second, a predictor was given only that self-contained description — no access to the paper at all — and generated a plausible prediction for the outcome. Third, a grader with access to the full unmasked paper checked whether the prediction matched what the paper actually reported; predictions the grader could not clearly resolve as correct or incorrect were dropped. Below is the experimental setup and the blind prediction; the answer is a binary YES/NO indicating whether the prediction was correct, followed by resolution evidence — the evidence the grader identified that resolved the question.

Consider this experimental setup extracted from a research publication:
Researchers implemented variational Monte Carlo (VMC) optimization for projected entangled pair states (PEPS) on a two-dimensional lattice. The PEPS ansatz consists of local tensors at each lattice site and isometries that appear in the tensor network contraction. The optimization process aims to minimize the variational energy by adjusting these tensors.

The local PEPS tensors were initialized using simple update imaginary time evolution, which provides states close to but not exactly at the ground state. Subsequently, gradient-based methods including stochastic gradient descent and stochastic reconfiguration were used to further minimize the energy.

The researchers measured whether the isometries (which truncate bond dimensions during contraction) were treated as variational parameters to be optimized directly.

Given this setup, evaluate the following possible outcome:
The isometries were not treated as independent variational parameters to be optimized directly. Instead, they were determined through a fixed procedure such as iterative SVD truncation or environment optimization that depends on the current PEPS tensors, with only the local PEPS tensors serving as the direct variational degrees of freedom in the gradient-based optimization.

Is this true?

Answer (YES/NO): YES